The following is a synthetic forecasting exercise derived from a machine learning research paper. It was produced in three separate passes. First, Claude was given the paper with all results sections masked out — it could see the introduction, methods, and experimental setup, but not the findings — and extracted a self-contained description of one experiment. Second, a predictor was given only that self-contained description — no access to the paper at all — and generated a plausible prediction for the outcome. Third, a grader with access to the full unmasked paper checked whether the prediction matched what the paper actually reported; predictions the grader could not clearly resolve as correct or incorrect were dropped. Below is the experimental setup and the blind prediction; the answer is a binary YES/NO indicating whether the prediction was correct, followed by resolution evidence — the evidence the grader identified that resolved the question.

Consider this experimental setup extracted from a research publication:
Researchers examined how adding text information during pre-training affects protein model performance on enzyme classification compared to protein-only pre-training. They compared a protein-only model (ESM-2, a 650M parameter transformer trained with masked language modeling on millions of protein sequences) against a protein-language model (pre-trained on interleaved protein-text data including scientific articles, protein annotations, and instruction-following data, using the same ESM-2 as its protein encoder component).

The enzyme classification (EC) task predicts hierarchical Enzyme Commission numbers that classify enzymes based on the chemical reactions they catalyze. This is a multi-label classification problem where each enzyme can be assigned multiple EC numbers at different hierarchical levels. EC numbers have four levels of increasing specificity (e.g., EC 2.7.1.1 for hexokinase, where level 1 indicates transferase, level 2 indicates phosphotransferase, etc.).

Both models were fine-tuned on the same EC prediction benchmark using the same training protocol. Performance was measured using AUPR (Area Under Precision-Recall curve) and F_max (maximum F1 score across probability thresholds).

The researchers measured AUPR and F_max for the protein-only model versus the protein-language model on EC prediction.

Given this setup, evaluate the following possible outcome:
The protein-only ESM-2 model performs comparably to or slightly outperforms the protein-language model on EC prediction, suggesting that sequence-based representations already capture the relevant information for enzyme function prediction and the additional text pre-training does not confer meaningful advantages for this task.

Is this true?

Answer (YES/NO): YES